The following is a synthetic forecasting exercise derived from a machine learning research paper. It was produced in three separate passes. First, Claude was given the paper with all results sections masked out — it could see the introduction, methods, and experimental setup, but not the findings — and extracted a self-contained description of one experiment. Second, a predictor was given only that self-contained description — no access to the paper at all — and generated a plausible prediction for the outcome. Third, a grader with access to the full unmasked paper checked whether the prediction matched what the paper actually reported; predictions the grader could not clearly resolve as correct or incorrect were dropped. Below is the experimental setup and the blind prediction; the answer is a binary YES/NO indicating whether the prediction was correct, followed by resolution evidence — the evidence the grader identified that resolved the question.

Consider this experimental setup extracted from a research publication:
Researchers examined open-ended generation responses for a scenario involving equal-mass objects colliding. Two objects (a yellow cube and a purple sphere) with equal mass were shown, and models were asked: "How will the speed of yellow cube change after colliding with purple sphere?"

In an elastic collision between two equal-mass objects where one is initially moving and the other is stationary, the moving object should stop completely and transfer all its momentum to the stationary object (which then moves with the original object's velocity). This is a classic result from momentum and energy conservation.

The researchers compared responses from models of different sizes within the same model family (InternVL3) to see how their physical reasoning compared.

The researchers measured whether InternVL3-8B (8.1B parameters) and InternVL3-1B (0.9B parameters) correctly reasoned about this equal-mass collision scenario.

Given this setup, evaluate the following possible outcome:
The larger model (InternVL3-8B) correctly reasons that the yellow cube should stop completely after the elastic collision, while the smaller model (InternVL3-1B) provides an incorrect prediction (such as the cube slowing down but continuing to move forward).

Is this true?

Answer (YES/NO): NO